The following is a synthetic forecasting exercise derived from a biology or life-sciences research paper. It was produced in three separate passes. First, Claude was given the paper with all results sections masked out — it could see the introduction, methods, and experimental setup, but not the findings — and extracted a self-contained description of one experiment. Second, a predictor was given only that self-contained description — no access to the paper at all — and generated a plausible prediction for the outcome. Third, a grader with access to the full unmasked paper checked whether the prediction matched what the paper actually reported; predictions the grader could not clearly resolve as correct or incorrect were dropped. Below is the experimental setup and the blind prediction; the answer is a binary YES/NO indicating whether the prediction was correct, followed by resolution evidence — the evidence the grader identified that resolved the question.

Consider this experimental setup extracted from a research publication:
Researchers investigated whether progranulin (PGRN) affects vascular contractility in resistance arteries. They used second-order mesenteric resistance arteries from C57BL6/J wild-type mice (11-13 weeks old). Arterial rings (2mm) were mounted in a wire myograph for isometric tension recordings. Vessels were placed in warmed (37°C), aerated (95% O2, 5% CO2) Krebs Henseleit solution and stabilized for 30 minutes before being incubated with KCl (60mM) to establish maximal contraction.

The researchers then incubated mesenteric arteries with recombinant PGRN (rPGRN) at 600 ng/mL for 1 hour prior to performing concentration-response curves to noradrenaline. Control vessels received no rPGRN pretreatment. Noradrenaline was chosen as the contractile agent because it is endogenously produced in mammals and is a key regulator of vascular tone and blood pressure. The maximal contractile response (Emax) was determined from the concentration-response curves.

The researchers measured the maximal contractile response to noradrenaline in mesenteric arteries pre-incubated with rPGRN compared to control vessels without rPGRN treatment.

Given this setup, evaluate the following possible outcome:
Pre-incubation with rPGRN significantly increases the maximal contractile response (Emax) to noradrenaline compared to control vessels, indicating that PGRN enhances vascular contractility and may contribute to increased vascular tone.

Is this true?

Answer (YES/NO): NO